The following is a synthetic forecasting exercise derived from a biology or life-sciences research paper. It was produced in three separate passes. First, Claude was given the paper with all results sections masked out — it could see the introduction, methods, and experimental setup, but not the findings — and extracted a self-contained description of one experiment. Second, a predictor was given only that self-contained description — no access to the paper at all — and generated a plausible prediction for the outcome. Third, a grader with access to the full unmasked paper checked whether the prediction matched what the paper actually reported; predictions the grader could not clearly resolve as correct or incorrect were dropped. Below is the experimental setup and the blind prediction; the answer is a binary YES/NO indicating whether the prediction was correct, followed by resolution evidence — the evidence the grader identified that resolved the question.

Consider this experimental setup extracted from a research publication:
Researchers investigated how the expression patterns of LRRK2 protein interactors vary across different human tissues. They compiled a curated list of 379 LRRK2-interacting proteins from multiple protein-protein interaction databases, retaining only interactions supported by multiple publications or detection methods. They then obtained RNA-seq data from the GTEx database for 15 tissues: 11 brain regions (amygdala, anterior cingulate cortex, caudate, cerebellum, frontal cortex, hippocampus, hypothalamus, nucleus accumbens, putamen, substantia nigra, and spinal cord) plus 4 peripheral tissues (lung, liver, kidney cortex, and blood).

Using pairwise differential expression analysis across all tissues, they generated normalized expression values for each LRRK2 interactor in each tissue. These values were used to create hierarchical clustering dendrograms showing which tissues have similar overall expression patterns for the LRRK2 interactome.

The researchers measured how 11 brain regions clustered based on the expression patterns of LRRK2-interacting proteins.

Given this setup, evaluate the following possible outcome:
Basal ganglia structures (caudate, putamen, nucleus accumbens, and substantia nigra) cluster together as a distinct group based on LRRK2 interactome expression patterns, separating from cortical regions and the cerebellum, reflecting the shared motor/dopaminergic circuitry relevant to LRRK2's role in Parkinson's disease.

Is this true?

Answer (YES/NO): NO